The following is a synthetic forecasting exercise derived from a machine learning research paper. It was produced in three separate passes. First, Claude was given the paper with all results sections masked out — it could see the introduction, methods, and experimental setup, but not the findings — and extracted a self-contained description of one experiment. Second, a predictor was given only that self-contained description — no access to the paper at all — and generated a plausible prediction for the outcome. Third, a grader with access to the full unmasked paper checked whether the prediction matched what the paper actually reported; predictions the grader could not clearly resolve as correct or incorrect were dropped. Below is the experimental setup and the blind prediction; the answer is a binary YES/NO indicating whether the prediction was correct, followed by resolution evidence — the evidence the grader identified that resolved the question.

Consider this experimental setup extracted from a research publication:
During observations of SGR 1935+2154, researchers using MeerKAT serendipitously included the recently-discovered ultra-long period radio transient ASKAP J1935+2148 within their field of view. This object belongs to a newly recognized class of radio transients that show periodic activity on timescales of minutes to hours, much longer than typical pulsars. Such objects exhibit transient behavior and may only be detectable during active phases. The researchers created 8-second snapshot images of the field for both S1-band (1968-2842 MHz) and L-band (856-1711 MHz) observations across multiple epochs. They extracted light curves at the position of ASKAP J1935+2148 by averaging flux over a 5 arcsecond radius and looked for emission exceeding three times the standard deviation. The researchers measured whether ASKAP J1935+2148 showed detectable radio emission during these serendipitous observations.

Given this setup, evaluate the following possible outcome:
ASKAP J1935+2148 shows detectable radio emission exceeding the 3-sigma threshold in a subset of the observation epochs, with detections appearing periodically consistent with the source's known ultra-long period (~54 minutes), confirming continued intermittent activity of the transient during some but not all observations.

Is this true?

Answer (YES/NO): NO